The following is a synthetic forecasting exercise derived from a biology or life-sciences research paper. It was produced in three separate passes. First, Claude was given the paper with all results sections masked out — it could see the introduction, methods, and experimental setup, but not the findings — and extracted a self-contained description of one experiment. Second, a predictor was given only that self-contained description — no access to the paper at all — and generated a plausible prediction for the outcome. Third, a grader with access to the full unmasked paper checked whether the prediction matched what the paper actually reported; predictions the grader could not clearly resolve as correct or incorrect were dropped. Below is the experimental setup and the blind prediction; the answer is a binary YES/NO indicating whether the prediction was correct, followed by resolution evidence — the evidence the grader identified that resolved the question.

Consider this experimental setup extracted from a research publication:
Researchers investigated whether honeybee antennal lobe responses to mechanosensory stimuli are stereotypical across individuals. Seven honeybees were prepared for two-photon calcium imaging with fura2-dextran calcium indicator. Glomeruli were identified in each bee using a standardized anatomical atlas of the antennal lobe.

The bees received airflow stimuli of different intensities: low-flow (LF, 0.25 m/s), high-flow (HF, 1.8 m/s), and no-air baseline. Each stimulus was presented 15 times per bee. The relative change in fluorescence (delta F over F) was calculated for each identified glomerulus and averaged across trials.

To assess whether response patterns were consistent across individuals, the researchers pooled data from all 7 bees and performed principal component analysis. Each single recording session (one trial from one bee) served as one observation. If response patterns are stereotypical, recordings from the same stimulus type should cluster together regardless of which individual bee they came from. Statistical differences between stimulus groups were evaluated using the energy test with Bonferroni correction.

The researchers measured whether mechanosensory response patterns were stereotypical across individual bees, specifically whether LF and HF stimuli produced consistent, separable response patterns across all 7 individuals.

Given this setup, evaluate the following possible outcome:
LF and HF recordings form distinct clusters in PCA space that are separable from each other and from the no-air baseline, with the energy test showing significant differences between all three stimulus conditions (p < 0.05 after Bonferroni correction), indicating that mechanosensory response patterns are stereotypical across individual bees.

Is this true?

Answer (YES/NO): YES